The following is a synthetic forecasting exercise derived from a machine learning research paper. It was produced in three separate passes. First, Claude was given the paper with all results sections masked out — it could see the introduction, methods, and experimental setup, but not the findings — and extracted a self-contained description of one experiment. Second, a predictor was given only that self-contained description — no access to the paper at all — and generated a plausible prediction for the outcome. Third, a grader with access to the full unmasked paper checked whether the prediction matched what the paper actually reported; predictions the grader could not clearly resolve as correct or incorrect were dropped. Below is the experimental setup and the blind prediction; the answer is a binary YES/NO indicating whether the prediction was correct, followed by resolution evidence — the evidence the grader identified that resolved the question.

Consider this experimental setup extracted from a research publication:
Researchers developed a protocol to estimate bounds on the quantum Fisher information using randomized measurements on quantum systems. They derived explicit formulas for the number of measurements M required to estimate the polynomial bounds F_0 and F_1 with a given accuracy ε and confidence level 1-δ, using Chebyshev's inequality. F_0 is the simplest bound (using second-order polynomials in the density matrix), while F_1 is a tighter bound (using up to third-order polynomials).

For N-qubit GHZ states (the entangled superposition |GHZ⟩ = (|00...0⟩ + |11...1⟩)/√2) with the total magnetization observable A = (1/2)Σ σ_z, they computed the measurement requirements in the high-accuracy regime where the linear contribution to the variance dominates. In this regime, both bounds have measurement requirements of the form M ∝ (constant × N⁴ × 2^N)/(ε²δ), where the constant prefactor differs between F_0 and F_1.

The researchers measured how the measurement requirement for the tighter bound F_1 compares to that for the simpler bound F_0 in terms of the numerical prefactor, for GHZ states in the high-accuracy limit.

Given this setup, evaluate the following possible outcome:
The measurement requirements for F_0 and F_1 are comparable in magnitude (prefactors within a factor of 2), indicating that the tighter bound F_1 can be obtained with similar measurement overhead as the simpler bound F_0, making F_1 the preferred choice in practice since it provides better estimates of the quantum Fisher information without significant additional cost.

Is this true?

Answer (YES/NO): NO